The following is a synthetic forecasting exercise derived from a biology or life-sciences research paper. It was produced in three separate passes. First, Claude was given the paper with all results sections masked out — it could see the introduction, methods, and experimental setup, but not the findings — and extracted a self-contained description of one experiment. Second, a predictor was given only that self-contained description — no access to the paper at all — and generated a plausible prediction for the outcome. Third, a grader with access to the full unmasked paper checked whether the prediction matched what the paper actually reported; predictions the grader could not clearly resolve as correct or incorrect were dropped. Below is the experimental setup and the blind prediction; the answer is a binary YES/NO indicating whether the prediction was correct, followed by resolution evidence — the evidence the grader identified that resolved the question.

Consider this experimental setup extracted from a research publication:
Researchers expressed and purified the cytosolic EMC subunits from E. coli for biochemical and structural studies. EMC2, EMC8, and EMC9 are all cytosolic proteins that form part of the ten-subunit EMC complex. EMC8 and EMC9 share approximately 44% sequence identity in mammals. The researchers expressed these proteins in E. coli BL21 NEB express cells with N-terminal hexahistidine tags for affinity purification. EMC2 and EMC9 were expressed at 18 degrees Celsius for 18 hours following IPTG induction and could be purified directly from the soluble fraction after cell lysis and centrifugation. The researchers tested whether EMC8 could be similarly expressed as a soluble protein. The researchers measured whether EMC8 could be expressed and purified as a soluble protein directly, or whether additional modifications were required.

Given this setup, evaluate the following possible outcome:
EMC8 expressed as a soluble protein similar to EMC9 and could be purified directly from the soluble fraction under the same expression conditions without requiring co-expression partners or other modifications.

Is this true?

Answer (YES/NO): NO